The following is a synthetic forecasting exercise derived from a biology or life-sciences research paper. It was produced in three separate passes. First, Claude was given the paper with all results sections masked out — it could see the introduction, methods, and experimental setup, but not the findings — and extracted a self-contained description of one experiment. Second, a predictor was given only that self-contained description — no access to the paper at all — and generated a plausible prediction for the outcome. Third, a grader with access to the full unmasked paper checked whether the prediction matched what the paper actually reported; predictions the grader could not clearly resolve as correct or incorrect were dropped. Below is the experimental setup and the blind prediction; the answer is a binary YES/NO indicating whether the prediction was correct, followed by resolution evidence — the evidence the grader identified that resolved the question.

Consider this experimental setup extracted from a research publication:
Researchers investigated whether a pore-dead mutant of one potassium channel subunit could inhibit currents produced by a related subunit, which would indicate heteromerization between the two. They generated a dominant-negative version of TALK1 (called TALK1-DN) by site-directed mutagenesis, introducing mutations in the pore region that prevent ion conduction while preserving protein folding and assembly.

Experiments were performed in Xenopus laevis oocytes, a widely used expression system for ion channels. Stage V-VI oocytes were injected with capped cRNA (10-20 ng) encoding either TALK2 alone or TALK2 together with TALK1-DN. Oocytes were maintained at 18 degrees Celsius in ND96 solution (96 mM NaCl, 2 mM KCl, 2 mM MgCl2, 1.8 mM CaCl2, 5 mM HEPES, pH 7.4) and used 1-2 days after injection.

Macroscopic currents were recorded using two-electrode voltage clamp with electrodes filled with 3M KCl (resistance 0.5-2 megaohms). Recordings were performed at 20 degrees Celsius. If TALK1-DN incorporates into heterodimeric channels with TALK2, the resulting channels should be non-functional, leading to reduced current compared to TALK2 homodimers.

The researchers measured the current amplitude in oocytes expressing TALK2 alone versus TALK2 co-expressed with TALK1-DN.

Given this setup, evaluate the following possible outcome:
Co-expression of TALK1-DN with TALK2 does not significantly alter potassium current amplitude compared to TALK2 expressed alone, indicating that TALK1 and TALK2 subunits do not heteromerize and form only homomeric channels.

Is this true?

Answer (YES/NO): NO